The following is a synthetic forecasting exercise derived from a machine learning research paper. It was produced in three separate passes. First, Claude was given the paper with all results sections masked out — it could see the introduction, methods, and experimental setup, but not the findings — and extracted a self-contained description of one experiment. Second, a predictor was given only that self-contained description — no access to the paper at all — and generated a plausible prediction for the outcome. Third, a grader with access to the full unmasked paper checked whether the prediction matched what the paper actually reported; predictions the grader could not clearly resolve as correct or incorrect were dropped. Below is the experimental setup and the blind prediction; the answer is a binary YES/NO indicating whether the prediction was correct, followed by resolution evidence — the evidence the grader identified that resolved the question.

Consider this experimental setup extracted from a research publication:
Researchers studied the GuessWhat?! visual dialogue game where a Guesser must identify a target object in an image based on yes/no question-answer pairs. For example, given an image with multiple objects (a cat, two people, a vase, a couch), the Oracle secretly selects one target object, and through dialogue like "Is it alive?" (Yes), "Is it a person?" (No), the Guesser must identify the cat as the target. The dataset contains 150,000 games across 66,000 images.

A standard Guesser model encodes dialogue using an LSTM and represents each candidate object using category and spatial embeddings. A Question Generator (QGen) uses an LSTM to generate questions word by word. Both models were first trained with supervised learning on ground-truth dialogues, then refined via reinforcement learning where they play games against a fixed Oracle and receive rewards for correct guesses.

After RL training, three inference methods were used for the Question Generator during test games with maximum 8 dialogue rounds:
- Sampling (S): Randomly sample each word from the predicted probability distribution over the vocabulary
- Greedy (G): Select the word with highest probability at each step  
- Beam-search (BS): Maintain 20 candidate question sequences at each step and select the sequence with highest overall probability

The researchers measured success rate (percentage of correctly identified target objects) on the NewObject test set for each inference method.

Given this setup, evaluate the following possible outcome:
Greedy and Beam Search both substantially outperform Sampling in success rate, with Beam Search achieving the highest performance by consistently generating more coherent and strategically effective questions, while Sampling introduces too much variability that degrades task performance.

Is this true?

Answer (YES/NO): NO